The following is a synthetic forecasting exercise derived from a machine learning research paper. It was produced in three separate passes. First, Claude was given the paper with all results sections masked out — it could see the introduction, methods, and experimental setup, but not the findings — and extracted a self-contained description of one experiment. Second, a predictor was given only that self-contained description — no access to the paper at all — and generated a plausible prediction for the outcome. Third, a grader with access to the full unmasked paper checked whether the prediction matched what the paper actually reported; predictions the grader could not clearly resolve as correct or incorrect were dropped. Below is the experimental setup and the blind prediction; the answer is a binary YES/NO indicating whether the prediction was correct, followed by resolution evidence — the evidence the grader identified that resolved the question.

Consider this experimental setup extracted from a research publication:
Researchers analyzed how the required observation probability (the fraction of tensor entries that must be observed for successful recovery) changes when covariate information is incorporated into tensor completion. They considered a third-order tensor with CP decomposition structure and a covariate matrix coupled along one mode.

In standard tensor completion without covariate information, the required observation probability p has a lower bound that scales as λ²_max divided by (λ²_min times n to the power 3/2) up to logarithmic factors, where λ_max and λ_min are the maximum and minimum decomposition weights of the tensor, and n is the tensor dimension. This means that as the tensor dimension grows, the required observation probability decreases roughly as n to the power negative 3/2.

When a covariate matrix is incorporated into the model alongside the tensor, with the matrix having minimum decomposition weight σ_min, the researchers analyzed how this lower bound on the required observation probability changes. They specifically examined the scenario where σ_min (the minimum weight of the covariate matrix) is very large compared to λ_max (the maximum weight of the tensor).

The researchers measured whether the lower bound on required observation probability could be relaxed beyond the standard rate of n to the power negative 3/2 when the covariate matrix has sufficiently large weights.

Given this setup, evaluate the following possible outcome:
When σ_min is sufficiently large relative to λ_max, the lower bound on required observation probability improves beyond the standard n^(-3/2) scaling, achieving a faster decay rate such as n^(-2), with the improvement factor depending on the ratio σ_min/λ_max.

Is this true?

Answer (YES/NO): YES